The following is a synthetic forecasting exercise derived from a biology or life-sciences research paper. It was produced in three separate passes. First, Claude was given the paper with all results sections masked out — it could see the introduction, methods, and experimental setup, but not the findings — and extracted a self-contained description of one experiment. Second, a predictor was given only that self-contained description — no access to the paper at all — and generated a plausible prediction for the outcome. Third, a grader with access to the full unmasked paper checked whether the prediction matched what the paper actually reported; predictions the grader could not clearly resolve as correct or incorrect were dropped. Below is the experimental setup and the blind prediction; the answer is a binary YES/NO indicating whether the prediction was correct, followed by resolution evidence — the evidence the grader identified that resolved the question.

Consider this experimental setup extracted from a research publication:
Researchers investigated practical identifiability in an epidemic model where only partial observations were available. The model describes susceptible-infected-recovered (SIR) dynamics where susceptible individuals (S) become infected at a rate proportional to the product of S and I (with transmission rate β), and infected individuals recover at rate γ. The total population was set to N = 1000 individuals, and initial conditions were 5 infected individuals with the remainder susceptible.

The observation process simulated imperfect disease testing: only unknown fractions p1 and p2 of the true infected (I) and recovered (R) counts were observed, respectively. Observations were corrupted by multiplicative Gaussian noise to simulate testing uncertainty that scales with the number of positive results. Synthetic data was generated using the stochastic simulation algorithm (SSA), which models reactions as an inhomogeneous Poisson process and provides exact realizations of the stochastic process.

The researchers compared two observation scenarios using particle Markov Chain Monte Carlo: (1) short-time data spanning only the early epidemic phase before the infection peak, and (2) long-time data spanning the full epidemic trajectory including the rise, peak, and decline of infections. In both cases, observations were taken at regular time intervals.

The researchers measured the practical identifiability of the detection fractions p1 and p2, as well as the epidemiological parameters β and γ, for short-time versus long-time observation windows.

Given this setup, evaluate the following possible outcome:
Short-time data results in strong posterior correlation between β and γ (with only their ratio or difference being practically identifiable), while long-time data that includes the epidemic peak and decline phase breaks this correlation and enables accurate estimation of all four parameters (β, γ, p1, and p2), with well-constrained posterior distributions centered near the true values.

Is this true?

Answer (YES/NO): NO